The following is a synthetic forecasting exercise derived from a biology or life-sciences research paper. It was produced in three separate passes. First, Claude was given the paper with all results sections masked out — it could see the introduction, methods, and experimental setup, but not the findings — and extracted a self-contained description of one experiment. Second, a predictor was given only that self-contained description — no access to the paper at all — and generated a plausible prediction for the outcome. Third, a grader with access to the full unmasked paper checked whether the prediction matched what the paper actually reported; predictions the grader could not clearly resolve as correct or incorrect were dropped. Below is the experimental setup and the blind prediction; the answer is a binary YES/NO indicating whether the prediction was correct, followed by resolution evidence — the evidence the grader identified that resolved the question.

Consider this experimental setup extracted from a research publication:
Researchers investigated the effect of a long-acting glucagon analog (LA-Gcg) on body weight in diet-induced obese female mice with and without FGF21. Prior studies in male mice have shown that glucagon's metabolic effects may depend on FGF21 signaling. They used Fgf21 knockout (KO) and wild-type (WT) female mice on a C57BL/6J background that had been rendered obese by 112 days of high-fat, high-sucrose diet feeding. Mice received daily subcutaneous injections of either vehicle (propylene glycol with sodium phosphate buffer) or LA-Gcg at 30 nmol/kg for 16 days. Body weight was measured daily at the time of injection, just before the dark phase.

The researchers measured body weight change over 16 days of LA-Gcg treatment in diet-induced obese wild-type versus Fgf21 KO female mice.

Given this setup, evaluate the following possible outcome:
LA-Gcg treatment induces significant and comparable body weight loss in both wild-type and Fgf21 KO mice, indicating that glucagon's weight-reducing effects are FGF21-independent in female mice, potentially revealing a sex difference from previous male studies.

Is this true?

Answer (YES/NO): NO